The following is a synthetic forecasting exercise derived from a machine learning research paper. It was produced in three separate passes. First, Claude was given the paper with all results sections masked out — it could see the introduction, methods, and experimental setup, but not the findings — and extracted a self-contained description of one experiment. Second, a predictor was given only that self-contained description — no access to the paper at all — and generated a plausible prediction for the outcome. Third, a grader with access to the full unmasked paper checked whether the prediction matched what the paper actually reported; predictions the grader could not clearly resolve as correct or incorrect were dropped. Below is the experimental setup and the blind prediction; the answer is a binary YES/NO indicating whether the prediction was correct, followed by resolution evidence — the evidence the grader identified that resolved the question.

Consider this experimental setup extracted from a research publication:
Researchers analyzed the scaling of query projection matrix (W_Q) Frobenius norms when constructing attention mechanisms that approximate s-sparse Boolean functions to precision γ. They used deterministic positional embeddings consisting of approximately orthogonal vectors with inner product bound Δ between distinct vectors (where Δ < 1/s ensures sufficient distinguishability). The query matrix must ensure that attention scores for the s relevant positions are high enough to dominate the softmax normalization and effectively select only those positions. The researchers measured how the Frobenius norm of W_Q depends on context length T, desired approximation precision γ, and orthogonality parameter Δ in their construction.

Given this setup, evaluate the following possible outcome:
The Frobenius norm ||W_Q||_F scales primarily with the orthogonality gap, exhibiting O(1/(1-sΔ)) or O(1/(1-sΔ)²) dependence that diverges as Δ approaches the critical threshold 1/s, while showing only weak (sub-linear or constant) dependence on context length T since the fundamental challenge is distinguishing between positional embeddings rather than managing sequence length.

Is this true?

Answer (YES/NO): YES